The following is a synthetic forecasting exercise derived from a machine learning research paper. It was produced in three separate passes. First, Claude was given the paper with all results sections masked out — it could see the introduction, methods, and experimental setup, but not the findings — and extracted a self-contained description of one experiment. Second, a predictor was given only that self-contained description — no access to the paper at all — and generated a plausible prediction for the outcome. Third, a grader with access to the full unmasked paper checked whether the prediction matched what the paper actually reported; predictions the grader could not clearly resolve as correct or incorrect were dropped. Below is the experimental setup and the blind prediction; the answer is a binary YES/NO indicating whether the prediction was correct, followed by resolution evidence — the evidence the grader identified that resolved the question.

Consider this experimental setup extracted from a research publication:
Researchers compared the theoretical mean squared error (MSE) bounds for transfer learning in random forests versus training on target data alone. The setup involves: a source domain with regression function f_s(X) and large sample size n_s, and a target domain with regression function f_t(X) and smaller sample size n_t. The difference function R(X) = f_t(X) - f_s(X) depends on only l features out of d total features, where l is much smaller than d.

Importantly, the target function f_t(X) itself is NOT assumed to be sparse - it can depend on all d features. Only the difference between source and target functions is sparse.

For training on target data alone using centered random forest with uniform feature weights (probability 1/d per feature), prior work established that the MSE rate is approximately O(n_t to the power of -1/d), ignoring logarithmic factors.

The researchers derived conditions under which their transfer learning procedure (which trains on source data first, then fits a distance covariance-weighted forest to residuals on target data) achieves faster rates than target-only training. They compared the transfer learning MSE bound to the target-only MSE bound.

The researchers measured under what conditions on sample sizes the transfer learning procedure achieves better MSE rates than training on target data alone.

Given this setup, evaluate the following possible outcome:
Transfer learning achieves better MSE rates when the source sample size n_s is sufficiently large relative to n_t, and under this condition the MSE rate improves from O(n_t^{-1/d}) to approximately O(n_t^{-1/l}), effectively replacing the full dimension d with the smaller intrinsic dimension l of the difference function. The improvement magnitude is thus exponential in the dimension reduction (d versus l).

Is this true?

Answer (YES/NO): YES